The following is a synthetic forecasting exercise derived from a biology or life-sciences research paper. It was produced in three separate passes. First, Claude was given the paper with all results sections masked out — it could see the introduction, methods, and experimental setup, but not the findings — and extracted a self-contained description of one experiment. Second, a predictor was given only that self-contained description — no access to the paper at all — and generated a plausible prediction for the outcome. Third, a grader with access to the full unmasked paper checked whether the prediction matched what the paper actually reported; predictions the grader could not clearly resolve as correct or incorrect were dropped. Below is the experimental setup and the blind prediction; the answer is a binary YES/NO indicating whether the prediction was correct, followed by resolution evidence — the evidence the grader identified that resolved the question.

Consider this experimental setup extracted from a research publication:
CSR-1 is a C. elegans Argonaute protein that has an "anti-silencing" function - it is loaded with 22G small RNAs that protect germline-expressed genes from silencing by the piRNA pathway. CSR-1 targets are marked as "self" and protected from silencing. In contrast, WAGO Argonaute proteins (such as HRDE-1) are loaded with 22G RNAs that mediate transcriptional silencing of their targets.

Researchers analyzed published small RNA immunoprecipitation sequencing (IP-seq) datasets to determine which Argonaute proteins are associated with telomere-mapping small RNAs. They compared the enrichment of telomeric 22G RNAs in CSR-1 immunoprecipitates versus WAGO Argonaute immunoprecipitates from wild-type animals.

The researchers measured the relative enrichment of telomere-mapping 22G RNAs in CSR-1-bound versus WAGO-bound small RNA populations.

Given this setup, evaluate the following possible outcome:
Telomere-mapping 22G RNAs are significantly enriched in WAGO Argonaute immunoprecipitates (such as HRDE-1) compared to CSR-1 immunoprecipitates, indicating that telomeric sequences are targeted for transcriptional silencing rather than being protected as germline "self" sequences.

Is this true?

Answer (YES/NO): NO